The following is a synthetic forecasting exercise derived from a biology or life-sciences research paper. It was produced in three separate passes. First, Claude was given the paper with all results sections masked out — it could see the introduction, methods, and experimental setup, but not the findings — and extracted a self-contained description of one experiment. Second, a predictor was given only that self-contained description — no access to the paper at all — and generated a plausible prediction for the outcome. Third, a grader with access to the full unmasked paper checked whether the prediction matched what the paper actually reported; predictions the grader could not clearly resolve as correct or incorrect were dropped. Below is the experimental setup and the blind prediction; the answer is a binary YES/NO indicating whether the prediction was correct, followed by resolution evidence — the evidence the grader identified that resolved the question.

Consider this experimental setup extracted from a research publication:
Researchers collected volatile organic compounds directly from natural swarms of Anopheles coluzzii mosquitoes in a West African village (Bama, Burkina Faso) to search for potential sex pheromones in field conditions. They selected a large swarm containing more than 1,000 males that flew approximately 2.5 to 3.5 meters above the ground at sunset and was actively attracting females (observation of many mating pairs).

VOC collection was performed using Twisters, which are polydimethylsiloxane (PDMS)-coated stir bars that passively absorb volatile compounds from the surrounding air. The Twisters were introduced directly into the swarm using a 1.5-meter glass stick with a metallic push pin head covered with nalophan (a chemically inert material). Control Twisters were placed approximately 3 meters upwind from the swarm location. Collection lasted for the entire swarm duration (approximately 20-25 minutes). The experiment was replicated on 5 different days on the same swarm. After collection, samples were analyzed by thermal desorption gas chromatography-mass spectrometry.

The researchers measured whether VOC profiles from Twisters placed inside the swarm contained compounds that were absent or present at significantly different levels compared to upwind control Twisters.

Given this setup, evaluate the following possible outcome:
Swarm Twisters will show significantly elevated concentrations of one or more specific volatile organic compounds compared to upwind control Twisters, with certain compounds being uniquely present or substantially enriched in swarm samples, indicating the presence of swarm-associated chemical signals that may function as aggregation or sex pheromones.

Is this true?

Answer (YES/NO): NO